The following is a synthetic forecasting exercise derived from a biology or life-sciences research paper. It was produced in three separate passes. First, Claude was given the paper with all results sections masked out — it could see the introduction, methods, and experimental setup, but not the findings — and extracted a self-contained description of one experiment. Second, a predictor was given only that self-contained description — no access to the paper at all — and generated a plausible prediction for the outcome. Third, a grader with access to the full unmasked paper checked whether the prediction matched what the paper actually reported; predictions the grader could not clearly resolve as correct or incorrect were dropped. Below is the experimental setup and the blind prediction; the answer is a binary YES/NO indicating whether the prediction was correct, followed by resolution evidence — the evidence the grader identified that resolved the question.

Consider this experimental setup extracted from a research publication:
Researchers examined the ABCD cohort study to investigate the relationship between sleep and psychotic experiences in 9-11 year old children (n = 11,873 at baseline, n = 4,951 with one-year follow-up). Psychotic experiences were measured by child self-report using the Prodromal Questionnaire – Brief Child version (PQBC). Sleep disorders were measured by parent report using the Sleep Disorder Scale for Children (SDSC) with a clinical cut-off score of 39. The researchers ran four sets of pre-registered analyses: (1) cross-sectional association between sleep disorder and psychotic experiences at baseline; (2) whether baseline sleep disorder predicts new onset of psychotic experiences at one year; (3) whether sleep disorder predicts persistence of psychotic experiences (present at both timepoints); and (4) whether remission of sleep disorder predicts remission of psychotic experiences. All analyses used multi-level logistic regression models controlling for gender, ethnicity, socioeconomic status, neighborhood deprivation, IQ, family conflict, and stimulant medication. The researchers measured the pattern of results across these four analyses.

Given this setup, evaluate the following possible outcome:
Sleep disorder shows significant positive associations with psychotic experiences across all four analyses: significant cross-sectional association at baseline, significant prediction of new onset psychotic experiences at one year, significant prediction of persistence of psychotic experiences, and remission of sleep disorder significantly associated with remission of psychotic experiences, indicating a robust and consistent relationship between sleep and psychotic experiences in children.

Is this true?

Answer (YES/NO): NO